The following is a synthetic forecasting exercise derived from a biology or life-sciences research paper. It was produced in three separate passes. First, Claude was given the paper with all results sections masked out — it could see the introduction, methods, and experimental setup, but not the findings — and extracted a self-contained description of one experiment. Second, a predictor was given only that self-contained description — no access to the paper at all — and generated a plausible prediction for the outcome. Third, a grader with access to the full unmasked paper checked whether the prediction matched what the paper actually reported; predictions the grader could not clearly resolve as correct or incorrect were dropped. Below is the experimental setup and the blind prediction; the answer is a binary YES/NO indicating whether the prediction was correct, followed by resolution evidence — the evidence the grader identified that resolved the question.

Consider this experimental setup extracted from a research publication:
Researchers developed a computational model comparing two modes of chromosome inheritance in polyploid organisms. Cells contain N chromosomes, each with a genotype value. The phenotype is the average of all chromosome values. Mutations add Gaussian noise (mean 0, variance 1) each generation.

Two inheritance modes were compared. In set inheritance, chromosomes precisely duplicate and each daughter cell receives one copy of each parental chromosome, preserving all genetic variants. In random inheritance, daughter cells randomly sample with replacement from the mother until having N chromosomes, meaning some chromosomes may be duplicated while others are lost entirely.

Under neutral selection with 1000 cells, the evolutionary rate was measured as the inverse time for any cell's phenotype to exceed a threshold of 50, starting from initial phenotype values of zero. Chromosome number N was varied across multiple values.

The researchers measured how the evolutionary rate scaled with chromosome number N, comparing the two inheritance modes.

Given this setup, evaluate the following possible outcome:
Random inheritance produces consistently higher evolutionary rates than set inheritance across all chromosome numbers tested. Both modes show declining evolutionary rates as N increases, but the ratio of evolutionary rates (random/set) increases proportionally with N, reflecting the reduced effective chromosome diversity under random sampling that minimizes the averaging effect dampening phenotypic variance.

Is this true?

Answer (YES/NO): NO